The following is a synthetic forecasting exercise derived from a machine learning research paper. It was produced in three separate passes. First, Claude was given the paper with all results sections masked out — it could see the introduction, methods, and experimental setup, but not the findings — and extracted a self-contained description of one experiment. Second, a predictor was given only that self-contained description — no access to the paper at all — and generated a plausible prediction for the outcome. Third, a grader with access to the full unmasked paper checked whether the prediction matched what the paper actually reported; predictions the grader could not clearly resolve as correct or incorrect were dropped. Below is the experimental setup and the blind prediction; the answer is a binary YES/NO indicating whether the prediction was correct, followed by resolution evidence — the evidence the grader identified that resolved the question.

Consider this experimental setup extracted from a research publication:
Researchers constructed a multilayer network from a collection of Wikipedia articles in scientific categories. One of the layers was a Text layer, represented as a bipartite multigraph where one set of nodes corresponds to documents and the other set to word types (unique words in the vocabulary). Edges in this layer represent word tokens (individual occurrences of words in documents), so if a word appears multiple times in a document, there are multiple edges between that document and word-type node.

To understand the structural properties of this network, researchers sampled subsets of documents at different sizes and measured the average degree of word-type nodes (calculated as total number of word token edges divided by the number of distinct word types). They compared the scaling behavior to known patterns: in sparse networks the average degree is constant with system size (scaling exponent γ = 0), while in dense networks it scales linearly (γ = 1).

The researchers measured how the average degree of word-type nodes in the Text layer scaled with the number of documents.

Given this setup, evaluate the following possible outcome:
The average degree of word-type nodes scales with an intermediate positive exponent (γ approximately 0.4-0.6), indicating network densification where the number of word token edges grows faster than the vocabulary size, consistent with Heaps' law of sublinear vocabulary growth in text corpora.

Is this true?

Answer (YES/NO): YES